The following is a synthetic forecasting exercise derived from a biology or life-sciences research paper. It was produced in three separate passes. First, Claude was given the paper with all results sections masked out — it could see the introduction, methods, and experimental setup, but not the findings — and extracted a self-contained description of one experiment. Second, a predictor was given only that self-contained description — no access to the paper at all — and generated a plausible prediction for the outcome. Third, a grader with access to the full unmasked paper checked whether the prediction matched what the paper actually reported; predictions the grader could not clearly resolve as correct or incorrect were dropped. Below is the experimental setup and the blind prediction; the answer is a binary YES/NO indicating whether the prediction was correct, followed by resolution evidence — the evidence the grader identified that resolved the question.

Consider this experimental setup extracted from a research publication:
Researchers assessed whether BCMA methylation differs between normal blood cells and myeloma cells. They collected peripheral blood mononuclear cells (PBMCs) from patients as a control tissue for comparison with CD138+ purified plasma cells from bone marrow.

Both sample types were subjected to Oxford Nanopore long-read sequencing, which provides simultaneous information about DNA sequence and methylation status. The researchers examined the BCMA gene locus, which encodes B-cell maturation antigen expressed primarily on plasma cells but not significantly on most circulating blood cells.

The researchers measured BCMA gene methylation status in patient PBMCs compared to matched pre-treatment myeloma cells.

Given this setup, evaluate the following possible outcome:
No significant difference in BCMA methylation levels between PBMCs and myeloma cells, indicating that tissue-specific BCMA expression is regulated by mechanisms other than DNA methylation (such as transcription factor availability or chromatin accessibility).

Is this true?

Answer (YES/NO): NO